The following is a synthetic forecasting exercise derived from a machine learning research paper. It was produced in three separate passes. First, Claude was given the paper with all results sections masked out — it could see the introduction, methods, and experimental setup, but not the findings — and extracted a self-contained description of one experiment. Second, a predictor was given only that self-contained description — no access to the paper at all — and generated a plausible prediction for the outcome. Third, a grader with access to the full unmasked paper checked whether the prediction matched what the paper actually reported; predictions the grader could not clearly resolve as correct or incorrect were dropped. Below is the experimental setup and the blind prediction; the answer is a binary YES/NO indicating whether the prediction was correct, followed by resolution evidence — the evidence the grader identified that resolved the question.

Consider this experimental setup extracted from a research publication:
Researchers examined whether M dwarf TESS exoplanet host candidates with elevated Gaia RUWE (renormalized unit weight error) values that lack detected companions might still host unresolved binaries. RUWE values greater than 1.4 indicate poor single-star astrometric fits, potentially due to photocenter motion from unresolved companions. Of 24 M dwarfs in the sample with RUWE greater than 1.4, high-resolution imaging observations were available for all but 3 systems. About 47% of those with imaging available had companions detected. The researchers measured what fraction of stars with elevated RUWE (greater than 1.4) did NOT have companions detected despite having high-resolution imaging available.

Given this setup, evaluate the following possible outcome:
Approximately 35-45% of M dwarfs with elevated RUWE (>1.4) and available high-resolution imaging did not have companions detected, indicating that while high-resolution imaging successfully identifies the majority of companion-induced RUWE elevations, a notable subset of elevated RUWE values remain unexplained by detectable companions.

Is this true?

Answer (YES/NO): NO